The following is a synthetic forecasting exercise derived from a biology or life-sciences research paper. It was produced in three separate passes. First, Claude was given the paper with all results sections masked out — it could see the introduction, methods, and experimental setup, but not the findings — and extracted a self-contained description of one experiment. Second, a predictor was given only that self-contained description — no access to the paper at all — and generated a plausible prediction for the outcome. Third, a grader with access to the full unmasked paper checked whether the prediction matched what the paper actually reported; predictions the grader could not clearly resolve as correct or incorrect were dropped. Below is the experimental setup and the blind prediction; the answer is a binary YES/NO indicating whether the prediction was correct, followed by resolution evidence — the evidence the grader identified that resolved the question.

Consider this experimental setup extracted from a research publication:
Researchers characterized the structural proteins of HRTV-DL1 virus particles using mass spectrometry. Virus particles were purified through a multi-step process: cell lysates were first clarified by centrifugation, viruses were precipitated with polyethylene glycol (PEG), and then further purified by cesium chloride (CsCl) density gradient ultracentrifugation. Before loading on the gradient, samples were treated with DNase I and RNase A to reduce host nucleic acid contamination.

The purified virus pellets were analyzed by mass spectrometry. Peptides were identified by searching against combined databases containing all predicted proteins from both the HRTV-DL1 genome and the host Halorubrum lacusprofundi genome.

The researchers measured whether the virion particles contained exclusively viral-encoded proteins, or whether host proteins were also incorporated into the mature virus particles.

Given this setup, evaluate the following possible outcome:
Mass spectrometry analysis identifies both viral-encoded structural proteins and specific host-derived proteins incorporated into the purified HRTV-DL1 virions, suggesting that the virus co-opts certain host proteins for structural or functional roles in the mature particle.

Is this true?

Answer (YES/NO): NO